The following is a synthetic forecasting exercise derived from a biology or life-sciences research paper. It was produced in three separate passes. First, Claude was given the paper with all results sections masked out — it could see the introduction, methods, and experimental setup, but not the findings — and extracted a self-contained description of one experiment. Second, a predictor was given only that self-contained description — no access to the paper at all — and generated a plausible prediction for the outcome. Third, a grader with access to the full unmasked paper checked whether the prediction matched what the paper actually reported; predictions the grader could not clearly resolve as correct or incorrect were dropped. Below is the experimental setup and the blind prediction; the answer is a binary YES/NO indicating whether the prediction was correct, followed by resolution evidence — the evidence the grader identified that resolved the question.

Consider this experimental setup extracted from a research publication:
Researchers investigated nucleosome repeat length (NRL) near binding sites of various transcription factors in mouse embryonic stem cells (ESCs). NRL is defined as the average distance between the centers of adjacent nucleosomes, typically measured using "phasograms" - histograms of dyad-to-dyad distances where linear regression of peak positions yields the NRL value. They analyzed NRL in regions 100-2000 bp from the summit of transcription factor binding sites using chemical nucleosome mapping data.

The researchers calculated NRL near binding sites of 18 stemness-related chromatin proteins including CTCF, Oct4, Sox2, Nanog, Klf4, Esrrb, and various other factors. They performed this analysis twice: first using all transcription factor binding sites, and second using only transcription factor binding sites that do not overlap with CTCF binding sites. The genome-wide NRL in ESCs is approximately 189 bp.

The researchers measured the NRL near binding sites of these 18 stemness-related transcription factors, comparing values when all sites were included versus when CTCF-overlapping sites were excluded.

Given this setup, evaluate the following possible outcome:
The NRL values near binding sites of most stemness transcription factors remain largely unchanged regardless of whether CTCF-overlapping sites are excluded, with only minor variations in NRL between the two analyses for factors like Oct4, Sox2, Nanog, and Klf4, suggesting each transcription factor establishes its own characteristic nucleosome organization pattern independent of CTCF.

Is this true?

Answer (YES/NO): NO